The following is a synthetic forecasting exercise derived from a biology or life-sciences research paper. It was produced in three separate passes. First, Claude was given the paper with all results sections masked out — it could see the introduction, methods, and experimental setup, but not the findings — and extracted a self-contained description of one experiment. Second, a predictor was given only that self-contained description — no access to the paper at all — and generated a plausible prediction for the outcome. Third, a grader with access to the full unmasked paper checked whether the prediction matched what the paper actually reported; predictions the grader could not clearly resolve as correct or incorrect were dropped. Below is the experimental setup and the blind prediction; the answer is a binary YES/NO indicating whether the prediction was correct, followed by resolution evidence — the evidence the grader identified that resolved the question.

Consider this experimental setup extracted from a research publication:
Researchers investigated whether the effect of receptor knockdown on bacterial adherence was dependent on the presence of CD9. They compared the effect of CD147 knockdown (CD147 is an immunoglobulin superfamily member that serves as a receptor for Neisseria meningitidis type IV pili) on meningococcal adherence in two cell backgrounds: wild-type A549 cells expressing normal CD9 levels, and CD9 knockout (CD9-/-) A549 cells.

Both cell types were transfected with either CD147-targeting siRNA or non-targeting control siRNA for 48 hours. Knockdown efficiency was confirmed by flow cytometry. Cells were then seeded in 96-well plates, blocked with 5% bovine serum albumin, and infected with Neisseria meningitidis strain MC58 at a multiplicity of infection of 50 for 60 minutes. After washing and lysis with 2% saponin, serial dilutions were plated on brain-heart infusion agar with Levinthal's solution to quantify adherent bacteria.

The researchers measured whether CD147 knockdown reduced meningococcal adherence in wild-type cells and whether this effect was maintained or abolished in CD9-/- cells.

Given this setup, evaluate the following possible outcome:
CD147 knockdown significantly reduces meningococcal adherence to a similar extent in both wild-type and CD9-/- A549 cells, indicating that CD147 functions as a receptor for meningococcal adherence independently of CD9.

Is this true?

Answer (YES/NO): NO